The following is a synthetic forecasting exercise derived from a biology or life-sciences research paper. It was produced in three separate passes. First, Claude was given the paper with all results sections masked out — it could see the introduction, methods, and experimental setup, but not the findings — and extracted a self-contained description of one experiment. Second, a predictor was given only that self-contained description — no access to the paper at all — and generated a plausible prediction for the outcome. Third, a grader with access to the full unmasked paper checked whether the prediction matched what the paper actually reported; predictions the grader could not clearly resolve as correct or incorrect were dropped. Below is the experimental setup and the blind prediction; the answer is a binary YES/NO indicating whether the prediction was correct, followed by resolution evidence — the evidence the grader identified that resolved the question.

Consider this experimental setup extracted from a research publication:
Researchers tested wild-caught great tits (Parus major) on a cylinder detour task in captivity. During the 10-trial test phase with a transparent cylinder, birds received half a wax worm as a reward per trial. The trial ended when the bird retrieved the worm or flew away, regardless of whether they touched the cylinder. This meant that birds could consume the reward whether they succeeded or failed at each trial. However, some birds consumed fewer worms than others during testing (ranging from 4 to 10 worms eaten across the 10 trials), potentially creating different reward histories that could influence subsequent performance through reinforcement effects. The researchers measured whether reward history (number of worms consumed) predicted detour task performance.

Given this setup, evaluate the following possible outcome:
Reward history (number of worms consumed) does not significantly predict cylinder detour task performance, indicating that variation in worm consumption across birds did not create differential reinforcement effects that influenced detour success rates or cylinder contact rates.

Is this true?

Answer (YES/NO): YES